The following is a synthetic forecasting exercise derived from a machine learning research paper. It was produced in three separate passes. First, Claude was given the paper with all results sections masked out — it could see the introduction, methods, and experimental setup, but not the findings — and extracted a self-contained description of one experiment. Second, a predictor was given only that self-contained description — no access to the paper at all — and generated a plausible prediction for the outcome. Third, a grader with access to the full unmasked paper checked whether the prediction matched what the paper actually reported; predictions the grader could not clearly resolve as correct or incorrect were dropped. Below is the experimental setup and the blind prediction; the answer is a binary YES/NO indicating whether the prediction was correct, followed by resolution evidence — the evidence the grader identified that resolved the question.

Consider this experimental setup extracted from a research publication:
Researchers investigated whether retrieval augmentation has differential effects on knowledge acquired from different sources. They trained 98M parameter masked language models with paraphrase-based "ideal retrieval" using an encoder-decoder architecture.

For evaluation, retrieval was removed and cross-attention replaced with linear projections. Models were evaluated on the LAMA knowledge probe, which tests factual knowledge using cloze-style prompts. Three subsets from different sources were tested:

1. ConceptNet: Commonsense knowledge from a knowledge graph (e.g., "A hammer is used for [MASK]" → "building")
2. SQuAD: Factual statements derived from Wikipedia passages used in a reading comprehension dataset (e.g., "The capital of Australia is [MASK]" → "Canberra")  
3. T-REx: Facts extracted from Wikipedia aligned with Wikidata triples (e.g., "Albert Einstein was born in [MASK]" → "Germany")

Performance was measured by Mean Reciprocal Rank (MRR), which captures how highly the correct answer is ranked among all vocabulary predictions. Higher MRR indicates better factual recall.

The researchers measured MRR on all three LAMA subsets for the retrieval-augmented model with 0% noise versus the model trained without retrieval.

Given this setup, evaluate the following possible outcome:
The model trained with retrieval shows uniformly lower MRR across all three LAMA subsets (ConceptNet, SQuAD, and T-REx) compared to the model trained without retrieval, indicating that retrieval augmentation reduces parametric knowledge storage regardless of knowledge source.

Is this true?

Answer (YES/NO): YES